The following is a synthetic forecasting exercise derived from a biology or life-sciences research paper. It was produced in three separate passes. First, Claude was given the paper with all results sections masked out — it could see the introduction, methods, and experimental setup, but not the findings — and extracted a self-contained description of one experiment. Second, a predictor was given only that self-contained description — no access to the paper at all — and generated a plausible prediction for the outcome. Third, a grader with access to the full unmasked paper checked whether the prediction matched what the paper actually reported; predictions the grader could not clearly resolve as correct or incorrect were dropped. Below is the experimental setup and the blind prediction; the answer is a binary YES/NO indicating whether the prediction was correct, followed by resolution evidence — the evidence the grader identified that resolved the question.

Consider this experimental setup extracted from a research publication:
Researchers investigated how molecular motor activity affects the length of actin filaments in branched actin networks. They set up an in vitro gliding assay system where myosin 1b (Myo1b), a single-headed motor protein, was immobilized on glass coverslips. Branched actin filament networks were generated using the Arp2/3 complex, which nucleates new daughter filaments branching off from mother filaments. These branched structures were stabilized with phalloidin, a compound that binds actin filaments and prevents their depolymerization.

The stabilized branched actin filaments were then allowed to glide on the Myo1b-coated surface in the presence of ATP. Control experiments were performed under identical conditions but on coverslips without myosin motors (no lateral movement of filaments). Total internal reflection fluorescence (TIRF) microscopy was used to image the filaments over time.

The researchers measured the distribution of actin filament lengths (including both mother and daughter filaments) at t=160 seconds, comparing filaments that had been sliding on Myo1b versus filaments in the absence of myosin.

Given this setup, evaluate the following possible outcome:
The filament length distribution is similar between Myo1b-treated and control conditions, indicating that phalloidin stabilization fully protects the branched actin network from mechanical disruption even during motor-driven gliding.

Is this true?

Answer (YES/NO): NO